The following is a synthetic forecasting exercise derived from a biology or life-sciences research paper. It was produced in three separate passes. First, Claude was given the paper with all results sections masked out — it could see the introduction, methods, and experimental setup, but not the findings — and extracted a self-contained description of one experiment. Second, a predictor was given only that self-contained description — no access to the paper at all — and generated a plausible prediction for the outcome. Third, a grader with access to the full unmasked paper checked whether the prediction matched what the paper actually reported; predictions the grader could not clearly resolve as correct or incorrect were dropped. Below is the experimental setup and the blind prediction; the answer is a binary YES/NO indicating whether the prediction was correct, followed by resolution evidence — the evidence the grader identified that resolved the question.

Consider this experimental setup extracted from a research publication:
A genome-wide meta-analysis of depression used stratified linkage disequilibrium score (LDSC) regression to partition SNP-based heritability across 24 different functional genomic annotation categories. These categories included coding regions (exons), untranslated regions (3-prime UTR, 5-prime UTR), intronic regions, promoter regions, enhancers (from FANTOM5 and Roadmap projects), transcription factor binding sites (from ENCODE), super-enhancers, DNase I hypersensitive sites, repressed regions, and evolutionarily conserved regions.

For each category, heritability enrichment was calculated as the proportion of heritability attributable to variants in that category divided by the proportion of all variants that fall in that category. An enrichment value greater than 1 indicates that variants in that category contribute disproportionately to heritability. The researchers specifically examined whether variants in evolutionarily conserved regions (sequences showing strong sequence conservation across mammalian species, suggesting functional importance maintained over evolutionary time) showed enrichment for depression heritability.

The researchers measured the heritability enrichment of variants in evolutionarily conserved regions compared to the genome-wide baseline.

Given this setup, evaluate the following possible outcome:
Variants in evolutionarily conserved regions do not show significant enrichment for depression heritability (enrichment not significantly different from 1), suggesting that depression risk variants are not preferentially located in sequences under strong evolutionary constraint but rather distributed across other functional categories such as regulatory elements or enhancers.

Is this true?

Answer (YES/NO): NO